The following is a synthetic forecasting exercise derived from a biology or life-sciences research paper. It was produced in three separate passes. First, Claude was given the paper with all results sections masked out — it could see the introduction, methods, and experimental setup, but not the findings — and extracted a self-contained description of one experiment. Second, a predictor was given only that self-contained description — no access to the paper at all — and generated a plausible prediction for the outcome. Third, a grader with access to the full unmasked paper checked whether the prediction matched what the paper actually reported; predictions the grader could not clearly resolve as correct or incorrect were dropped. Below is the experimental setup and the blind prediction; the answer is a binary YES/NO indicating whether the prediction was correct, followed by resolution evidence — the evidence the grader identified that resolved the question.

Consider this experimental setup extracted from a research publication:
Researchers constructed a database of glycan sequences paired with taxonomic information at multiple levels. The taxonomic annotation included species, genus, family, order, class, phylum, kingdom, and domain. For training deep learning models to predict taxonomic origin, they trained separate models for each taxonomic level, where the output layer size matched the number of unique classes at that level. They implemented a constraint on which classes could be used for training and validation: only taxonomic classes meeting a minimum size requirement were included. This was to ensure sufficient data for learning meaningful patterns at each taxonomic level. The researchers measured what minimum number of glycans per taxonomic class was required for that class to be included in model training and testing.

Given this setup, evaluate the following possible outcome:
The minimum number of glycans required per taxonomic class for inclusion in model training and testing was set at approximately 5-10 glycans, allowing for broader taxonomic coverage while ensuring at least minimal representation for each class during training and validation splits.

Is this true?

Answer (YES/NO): YES